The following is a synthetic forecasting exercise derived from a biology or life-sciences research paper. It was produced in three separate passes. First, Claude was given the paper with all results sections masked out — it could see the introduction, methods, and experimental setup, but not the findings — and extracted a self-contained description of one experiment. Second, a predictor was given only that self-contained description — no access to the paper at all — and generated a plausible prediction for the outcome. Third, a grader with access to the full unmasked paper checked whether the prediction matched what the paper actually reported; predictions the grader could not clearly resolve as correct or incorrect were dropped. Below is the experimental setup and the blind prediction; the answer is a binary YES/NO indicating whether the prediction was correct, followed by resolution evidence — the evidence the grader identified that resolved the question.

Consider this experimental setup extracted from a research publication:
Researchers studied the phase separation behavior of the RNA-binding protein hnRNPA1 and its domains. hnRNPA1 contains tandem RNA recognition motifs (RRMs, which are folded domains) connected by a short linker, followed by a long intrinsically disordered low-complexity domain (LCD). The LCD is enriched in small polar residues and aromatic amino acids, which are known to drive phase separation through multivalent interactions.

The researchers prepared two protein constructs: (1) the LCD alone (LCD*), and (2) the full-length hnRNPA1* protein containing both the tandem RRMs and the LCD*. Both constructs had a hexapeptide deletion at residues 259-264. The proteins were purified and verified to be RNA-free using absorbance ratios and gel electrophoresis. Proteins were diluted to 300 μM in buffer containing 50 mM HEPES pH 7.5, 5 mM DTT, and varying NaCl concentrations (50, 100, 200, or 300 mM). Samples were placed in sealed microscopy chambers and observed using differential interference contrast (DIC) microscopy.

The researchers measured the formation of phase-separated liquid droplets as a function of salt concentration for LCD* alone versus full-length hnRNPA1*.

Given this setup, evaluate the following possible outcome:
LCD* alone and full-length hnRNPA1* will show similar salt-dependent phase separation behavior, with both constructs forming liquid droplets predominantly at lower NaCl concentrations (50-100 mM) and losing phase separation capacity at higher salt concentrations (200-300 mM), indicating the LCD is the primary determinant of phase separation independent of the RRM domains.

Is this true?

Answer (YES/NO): NO